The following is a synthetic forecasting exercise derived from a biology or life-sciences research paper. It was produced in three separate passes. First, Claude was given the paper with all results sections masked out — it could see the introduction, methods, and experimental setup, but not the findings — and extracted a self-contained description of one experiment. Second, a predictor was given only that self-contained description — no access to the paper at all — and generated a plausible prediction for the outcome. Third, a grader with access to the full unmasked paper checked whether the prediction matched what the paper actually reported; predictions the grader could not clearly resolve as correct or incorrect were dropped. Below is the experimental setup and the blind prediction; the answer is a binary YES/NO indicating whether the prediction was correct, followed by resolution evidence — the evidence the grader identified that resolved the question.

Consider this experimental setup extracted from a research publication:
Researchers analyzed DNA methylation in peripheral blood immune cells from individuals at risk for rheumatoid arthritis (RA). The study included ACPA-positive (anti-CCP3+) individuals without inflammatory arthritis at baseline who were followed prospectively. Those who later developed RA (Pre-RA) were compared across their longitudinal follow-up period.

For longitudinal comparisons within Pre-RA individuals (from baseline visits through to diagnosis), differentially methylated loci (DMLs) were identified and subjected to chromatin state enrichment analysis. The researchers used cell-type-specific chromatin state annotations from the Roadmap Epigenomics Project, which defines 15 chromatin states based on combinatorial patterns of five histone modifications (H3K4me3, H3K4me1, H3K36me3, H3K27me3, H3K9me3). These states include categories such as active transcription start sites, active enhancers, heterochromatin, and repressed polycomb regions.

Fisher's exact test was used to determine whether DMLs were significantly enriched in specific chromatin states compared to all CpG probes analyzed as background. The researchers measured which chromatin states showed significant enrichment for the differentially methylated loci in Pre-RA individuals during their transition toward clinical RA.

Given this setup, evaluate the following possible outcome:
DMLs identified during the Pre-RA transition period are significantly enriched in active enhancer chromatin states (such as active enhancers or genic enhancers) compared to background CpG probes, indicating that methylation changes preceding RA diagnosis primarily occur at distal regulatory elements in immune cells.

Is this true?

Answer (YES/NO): NO